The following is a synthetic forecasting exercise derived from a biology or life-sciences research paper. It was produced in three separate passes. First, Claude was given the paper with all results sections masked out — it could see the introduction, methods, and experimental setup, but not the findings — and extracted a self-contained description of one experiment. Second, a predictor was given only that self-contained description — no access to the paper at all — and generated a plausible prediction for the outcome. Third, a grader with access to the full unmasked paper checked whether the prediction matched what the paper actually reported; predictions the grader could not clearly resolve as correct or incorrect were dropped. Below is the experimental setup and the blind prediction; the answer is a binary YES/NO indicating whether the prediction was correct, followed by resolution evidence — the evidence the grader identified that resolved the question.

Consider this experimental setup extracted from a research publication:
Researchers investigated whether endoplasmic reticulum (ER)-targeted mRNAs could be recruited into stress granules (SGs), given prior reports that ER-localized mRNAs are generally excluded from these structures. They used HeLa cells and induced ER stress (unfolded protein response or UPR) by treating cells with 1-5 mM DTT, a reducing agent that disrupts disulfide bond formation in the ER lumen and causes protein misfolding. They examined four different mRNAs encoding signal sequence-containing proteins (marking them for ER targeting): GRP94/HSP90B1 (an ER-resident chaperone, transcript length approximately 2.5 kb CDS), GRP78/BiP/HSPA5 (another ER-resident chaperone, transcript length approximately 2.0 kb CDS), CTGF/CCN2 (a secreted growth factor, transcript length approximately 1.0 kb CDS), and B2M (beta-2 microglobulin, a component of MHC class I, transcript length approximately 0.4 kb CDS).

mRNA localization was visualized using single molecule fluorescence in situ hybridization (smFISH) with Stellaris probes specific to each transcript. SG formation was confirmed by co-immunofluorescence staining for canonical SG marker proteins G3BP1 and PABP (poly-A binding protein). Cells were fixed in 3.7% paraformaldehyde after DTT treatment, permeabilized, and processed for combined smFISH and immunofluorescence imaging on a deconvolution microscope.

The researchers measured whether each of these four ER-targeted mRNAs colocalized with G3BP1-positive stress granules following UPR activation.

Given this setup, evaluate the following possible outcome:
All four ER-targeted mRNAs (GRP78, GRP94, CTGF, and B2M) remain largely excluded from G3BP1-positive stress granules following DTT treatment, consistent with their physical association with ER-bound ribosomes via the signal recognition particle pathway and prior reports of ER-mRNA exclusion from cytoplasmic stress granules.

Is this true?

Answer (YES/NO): NO